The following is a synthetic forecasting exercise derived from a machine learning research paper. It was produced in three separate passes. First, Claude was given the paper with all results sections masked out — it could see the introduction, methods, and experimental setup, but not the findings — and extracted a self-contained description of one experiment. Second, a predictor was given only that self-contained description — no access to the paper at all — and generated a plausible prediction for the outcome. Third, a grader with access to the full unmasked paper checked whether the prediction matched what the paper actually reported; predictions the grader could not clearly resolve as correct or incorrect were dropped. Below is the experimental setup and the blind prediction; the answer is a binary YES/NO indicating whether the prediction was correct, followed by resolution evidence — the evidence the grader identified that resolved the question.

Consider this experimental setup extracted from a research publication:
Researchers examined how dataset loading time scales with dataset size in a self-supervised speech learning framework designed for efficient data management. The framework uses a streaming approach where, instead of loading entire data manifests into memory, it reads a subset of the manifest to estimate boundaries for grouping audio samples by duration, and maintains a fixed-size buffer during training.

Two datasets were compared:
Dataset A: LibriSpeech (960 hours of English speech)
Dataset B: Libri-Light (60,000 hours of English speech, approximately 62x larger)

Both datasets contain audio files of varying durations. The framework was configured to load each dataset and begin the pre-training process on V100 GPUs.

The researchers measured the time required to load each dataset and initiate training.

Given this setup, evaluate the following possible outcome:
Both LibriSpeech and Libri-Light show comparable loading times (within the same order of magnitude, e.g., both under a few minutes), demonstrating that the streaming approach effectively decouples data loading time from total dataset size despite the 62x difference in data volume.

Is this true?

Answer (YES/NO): YES